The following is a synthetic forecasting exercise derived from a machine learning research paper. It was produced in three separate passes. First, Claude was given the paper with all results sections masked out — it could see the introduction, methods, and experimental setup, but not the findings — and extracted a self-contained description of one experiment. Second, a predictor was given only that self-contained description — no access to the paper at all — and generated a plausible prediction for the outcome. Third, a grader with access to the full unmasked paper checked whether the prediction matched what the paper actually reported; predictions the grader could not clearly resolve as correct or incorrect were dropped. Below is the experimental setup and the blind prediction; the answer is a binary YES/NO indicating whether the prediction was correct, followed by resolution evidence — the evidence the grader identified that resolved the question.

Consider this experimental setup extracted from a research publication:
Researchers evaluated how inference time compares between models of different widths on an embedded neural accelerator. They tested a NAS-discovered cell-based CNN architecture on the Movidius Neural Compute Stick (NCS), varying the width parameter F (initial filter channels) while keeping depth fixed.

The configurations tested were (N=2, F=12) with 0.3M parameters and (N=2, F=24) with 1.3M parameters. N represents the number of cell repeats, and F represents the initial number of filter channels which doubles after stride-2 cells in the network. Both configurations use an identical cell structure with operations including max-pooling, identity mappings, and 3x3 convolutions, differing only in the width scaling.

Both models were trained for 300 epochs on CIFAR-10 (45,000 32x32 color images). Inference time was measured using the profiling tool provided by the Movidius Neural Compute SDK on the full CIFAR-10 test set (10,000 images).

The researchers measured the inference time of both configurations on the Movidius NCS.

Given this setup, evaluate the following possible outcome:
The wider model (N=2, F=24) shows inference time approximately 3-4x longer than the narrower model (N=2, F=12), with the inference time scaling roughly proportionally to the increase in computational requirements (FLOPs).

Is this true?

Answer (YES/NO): NO